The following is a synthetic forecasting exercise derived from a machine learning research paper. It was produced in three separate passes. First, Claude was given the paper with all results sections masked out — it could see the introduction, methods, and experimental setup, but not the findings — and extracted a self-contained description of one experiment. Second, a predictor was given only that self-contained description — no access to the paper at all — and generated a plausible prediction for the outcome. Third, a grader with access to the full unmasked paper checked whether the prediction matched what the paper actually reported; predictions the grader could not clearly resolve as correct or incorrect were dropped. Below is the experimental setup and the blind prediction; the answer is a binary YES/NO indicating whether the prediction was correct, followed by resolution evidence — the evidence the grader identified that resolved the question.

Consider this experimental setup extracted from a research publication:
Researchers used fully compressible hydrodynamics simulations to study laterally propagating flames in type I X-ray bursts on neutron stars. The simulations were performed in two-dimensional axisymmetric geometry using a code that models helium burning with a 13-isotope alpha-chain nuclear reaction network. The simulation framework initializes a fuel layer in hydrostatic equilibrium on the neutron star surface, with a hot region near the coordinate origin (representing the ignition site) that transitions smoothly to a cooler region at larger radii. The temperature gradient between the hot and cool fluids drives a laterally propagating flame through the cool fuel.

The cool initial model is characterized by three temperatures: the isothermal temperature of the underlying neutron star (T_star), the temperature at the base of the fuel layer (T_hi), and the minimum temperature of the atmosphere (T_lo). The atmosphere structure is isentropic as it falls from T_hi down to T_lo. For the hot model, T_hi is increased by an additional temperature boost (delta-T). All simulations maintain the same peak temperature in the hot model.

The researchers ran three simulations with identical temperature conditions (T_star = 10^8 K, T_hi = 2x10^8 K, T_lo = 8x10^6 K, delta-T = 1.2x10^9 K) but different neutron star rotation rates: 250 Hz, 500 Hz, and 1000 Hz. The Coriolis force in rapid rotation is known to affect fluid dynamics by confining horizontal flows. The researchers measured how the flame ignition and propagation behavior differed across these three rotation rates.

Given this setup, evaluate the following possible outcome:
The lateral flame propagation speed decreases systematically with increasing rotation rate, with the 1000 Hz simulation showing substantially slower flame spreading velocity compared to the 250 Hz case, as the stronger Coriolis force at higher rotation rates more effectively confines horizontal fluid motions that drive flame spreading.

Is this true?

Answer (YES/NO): NO